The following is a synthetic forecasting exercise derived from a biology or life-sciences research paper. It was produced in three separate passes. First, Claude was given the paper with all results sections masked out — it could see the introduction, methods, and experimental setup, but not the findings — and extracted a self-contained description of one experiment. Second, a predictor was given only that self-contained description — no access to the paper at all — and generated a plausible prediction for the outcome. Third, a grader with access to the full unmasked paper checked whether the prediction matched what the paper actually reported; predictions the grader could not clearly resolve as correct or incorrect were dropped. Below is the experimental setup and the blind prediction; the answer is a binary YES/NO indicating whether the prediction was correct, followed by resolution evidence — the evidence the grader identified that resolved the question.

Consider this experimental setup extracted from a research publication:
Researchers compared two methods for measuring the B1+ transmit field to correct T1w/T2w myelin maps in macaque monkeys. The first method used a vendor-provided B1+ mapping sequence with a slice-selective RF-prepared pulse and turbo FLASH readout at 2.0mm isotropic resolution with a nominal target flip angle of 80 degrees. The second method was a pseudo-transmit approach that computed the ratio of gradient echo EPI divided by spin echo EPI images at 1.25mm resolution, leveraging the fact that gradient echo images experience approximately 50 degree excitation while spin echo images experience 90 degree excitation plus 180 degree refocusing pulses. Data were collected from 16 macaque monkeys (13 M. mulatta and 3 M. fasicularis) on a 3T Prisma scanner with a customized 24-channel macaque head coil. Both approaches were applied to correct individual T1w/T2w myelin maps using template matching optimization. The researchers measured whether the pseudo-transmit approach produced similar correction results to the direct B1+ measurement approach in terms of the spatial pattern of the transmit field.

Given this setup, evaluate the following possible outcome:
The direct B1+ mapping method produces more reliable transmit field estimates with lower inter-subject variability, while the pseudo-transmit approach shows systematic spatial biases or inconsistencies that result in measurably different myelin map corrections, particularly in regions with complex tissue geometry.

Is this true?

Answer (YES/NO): NO